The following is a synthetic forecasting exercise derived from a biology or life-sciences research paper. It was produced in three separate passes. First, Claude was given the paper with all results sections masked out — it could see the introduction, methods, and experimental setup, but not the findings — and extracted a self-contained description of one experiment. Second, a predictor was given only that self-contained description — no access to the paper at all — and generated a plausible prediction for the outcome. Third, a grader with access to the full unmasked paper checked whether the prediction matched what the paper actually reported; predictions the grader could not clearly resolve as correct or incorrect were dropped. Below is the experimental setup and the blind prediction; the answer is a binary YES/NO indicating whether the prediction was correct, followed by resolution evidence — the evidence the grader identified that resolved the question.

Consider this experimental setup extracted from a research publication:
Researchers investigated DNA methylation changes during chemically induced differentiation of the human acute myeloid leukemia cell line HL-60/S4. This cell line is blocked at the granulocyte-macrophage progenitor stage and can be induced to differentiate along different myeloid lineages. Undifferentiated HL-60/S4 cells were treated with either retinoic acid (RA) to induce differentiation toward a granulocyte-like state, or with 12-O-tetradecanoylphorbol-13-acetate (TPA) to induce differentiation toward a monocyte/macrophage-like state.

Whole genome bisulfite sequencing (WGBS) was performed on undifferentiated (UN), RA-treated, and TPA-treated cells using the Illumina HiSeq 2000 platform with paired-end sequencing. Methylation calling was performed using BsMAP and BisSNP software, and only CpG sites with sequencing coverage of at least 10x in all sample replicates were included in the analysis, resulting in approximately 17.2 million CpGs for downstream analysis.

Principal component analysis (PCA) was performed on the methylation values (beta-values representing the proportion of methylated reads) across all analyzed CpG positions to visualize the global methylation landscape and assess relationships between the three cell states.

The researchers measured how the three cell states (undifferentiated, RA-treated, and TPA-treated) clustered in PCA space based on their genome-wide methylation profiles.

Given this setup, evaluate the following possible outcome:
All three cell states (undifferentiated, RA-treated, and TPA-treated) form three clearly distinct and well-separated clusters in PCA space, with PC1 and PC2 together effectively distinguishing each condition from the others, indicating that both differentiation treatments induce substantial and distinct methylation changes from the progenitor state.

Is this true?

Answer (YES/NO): NO